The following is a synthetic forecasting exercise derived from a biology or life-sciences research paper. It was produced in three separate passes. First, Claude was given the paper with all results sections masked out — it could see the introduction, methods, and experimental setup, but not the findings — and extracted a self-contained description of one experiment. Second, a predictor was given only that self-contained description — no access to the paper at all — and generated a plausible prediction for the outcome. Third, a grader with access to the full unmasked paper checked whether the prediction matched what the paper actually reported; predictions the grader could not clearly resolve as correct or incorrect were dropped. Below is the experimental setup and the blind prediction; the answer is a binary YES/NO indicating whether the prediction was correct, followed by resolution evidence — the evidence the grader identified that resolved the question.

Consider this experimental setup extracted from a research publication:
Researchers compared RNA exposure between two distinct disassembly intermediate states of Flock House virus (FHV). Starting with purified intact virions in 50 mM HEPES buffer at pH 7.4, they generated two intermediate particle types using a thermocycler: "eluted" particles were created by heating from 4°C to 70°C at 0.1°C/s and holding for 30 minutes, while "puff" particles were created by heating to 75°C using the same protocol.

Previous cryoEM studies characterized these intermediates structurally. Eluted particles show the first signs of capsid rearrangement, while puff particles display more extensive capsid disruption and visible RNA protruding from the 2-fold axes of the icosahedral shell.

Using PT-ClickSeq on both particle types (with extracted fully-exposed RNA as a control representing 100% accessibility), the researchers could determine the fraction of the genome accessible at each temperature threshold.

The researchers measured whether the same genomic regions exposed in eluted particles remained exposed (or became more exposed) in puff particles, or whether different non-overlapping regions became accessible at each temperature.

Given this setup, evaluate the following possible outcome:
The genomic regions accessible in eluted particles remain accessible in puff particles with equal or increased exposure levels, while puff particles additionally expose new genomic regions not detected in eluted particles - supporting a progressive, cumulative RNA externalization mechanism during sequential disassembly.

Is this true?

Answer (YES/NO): NO